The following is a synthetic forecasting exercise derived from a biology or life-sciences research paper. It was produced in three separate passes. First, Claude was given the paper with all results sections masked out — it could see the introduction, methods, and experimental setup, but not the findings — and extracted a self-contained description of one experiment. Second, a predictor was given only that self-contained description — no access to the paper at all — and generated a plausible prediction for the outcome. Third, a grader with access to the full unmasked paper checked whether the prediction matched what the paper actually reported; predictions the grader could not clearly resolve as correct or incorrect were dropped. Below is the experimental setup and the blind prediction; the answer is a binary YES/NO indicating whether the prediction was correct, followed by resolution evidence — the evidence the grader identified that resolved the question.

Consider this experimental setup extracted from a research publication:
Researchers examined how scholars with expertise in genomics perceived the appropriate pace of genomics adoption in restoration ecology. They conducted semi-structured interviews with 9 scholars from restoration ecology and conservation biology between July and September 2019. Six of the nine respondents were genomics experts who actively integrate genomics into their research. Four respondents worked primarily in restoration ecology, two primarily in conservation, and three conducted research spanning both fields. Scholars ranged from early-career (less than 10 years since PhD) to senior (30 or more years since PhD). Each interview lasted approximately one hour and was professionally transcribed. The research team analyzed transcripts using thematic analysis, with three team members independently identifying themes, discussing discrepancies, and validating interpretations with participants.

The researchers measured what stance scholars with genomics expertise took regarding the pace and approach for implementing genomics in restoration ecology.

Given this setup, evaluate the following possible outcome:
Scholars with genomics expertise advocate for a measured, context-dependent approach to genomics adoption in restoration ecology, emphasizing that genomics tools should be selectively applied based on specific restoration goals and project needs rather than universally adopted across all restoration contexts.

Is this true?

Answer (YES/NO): NO